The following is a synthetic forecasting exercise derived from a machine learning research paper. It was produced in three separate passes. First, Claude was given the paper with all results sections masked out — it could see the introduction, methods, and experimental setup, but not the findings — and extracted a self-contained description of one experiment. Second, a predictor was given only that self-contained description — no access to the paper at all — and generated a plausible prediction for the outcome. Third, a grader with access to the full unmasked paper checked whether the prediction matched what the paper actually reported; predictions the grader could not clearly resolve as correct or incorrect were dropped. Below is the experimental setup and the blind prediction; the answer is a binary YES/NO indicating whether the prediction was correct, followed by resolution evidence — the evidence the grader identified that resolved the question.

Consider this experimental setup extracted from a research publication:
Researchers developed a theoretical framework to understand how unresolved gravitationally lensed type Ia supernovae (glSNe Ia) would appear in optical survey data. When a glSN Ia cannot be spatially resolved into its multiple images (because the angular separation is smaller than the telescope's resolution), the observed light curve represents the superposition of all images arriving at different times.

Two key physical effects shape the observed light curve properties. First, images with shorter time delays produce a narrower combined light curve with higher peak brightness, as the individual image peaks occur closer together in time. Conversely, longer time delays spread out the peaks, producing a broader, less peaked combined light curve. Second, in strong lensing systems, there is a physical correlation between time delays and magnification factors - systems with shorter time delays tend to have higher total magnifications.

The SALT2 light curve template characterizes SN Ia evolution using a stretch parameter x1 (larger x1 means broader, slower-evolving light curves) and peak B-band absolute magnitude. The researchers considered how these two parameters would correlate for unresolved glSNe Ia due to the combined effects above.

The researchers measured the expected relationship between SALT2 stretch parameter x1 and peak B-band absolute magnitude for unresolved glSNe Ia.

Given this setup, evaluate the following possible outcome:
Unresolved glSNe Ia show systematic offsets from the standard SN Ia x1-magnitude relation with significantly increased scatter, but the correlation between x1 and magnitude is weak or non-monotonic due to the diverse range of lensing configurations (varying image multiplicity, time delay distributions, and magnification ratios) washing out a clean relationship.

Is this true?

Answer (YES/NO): NO